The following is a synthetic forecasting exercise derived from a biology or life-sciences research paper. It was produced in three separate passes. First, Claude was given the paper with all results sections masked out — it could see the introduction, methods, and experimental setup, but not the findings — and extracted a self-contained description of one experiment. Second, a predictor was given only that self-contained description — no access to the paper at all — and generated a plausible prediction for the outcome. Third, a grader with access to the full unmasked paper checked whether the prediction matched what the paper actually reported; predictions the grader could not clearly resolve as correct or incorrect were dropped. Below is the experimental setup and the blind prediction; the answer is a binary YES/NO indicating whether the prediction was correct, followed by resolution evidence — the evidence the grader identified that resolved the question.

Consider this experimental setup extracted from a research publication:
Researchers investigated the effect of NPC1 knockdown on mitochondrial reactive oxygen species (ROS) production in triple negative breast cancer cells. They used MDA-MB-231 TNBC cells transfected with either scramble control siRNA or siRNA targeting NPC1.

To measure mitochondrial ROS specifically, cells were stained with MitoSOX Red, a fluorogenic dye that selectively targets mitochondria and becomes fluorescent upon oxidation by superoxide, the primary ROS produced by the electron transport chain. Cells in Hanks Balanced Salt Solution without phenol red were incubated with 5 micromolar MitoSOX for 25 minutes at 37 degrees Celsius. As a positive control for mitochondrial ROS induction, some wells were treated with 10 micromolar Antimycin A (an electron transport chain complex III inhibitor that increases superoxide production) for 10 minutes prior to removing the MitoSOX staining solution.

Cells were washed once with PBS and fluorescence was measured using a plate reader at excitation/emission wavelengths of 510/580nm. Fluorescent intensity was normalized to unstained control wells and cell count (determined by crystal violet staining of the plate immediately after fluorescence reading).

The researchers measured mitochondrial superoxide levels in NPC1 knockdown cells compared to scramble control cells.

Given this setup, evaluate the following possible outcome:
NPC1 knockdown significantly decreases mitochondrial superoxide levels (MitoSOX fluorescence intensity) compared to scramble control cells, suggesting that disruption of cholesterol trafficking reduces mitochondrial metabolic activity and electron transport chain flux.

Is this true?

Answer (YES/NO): NO